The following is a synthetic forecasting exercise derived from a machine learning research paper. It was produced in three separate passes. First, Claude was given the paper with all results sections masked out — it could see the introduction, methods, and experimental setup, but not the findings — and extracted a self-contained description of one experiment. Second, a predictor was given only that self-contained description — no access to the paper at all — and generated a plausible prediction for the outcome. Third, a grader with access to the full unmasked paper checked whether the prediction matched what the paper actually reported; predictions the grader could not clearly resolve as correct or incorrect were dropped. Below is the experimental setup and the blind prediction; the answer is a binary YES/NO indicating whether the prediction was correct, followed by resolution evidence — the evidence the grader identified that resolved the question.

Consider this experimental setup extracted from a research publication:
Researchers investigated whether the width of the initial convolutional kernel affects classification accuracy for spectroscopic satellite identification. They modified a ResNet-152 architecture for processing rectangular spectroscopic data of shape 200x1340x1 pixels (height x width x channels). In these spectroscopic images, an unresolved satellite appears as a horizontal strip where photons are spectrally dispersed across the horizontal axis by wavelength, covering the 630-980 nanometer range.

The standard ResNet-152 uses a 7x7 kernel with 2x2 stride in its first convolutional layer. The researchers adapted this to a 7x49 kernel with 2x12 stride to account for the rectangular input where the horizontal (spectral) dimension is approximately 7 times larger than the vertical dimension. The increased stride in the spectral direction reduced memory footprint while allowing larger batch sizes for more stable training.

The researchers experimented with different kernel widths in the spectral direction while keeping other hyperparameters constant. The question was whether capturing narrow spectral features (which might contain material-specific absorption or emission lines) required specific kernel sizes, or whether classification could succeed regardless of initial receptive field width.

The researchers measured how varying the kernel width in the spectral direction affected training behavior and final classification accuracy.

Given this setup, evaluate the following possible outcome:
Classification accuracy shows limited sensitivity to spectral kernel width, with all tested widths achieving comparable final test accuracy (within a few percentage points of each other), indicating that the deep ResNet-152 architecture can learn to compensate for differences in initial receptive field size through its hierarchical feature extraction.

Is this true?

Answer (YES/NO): YES